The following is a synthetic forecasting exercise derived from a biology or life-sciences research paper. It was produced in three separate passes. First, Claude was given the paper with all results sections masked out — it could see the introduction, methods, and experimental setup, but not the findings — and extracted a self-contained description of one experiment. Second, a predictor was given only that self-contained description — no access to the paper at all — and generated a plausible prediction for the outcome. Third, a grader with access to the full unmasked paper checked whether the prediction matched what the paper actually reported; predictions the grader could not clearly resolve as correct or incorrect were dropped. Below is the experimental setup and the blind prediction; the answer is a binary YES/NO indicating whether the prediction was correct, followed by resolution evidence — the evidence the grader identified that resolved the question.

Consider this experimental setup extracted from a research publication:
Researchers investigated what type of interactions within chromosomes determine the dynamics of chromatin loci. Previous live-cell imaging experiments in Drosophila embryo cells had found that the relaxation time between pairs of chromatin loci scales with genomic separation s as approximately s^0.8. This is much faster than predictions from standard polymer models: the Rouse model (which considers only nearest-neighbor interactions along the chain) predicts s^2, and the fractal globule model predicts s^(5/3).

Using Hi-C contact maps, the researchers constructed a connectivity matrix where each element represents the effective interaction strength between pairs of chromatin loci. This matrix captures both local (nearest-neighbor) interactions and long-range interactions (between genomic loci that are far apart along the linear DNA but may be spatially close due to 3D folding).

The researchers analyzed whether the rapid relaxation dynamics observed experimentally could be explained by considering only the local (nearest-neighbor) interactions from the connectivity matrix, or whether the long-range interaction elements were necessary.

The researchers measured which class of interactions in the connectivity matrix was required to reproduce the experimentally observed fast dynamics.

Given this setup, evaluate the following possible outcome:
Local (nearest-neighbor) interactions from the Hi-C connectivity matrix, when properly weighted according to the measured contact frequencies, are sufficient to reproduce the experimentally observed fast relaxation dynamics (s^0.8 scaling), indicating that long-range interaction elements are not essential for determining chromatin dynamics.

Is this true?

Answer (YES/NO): NO